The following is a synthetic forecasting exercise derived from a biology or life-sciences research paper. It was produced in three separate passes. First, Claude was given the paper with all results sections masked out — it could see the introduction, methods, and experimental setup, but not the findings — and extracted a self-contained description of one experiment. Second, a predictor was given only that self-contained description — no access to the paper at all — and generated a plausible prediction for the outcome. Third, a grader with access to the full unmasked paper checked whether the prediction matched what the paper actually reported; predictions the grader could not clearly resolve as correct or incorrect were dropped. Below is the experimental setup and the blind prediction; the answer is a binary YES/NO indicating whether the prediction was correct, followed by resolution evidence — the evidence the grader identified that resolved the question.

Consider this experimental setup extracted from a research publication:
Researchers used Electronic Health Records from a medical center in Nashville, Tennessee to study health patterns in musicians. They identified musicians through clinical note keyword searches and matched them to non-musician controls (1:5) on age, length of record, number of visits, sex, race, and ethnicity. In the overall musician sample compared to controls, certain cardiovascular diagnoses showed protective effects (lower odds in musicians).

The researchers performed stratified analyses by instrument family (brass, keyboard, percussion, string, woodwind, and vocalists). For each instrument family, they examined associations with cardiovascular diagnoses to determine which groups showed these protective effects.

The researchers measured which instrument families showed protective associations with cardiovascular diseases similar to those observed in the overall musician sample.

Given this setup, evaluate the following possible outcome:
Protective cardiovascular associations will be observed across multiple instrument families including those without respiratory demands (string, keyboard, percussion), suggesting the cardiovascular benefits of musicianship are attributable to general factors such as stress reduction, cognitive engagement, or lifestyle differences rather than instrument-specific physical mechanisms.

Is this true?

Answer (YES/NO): NO